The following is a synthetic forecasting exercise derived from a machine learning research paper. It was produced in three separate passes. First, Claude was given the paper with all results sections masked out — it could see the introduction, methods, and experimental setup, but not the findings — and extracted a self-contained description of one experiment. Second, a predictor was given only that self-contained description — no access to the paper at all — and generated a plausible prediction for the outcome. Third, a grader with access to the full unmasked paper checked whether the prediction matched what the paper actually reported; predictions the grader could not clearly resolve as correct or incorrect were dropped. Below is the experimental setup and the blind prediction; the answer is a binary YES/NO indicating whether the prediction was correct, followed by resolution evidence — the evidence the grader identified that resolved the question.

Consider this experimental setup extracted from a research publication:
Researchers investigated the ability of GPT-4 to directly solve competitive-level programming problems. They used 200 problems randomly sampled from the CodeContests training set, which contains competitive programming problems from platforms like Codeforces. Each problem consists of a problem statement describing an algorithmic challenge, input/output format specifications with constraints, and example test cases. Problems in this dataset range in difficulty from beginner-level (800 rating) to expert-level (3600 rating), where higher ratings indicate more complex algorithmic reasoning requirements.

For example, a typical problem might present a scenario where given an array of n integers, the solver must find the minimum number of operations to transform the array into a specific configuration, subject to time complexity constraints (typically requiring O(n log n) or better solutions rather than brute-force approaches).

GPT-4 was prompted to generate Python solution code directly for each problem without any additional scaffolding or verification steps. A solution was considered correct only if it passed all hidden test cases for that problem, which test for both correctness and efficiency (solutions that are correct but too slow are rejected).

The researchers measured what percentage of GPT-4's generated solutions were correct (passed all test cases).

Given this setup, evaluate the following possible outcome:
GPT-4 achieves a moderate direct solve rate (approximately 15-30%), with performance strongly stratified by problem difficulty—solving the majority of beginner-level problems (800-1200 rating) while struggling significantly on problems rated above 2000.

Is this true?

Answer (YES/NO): NO